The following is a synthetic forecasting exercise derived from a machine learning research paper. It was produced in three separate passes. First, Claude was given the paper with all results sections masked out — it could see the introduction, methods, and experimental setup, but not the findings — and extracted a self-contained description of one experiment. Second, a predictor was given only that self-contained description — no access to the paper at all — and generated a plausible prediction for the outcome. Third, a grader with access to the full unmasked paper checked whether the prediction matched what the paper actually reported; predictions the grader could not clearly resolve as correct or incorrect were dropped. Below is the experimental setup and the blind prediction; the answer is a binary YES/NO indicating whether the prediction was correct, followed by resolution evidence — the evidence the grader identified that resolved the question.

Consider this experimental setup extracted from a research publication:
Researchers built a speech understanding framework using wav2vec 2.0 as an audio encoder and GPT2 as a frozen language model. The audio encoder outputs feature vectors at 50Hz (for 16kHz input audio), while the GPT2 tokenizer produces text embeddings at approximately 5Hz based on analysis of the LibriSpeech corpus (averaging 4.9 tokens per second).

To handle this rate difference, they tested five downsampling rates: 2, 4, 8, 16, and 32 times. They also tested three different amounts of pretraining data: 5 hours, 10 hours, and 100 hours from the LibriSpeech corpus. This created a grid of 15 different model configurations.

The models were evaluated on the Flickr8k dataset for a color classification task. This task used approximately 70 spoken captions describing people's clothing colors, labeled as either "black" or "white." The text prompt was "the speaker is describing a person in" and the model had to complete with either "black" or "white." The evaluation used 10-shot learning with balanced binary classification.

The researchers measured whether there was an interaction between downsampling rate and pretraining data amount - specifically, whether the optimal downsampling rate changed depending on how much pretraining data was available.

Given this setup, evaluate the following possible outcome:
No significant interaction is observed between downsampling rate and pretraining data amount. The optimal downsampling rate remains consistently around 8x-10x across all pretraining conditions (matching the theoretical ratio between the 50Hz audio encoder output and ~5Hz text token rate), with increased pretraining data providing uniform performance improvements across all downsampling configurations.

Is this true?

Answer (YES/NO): NO